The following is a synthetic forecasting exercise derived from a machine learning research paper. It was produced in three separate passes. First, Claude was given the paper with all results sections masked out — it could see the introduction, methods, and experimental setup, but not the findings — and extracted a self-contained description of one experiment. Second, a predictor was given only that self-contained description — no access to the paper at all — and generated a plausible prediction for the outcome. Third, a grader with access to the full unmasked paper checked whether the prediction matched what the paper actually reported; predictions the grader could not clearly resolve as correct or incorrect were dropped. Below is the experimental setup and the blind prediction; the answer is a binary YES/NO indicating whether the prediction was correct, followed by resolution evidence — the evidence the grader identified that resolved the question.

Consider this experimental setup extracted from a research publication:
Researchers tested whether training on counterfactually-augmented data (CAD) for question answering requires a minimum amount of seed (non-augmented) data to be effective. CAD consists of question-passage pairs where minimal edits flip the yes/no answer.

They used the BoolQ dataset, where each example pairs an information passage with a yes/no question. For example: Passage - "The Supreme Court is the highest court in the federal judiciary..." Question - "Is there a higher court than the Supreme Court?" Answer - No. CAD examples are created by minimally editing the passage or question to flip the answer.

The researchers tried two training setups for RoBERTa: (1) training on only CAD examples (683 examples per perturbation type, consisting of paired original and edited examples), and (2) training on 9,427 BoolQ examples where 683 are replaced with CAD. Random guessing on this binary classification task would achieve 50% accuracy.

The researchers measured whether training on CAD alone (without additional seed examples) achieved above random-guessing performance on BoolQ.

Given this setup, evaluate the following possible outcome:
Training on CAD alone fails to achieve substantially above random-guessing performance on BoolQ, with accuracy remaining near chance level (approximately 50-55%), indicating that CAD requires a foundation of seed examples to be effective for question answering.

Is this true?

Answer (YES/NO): YES